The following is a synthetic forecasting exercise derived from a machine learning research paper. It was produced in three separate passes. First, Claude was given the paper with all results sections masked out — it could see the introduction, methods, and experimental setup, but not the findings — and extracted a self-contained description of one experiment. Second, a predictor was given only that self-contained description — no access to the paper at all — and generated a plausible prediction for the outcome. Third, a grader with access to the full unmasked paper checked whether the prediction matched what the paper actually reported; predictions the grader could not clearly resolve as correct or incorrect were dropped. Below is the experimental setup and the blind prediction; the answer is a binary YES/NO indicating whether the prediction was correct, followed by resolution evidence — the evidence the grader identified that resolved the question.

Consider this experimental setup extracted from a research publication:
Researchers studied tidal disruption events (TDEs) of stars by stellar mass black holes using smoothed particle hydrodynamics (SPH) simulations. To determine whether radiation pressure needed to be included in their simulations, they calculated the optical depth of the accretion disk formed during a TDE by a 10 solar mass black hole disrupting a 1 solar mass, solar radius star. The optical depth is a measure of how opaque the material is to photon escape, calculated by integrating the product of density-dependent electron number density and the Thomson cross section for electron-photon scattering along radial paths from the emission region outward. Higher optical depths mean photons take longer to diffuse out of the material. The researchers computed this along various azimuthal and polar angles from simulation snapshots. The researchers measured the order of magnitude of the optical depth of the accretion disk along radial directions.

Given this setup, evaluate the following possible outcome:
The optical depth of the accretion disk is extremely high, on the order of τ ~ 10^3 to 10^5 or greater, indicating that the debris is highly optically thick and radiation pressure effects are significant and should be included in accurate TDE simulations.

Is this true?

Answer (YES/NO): YES